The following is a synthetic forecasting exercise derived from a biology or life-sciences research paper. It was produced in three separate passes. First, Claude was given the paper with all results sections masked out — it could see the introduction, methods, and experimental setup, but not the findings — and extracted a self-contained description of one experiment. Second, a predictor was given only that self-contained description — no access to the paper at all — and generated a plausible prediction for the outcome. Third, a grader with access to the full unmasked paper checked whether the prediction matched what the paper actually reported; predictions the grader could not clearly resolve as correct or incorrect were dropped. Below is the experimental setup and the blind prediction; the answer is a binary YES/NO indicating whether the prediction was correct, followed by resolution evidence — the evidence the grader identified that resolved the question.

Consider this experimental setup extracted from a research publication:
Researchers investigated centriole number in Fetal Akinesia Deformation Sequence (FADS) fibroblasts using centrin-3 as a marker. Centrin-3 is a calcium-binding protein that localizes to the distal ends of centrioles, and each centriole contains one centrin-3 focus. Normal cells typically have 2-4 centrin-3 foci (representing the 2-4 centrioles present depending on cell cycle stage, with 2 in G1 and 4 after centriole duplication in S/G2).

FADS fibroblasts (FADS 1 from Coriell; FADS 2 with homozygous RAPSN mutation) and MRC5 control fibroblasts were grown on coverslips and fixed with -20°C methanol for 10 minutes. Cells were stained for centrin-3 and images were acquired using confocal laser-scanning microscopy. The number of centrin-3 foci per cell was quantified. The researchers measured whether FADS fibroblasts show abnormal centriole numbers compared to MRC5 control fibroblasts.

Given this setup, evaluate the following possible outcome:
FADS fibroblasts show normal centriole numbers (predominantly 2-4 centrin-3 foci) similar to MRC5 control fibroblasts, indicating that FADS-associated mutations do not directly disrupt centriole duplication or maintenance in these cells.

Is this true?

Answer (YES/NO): YES